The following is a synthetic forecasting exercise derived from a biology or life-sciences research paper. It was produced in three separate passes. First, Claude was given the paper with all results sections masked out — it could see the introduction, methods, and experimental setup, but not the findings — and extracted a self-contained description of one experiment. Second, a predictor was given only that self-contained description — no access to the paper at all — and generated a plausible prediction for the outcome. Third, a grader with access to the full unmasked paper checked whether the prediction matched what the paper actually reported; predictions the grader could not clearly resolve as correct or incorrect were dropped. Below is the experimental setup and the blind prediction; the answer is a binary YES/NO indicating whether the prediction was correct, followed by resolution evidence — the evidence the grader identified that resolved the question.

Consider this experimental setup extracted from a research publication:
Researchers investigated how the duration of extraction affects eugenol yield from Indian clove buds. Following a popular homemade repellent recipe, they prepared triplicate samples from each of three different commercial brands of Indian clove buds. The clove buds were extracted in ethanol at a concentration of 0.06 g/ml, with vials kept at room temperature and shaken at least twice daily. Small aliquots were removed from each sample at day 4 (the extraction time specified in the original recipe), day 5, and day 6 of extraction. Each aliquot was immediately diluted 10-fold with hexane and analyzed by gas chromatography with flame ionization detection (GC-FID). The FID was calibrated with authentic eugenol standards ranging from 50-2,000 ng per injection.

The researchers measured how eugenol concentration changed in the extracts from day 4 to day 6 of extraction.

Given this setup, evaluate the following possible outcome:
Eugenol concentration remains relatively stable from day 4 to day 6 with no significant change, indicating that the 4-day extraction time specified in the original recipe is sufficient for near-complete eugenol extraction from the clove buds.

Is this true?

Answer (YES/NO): NO